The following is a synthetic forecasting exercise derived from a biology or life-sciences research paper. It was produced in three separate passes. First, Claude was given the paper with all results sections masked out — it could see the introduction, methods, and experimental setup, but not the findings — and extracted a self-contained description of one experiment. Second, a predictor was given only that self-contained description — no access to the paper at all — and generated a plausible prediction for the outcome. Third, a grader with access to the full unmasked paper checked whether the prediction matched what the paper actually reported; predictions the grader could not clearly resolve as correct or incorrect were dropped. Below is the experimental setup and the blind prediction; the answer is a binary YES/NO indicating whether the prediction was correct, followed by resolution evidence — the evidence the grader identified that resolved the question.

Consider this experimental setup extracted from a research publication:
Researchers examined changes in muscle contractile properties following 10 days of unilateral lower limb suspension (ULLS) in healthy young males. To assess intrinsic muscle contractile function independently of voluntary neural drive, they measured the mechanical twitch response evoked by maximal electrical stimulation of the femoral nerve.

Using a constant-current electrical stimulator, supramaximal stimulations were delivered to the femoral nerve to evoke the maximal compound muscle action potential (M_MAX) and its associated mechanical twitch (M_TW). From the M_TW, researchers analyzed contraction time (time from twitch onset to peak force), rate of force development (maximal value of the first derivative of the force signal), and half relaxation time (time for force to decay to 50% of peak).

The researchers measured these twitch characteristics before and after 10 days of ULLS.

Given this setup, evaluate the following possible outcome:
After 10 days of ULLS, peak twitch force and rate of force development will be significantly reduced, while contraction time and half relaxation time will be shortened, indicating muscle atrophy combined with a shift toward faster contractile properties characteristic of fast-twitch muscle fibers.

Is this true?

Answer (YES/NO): NO